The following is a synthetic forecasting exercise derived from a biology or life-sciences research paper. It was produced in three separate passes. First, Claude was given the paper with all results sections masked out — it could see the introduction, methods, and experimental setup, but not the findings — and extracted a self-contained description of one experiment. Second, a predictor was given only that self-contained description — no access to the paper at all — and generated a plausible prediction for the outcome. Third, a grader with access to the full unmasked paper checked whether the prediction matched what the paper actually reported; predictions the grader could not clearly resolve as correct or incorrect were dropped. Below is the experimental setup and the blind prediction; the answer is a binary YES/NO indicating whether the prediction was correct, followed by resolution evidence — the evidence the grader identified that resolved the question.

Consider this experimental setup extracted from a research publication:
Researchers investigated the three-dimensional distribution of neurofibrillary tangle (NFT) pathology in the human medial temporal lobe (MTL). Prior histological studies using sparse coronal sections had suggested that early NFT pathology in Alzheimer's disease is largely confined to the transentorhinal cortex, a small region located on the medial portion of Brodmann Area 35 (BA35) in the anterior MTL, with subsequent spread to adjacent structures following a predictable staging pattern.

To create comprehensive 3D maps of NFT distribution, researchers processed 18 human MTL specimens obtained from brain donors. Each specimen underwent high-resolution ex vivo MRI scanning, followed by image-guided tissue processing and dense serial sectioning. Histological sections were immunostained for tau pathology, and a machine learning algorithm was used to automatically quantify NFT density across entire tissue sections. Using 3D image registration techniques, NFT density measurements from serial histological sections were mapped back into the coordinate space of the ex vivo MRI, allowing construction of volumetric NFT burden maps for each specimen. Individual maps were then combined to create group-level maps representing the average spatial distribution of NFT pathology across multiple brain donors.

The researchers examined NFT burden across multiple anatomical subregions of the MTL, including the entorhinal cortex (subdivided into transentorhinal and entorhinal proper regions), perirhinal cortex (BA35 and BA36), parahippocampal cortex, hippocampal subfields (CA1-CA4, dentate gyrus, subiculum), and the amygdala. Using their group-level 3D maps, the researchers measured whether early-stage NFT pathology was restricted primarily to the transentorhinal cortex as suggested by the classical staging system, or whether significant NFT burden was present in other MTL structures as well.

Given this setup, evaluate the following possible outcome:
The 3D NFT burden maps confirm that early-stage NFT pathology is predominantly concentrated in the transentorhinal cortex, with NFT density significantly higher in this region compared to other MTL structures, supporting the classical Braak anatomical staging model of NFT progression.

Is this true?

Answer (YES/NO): NO